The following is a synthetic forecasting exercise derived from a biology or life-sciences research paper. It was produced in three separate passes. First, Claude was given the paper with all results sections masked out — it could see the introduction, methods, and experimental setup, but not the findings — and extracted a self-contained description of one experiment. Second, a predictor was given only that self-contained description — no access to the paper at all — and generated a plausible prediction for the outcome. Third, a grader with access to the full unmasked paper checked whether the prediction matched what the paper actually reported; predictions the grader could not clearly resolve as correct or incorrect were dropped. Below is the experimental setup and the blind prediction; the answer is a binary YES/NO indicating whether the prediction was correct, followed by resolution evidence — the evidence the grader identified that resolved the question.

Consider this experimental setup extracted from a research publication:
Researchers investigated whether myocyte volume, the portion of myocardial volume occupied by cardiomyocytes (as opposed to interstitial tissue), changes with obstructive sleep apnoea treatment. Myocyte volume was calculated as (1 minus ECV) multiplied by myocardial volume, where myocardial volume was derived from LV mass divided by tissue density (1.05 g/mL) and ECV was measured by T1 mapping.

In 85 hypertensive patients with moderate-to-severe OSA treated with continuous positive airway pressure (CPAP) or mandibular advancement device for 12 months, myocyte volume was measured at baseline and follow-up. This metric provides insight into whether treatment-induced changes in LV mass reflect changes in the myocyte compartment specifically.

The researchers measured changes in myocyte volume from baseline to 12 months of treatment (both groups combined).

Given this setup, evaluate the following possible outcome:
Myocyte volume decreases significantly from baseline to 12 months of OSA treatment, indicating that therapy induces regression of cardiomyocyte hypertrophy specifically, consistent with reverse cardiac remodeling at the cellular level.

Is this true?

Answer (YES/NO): NO